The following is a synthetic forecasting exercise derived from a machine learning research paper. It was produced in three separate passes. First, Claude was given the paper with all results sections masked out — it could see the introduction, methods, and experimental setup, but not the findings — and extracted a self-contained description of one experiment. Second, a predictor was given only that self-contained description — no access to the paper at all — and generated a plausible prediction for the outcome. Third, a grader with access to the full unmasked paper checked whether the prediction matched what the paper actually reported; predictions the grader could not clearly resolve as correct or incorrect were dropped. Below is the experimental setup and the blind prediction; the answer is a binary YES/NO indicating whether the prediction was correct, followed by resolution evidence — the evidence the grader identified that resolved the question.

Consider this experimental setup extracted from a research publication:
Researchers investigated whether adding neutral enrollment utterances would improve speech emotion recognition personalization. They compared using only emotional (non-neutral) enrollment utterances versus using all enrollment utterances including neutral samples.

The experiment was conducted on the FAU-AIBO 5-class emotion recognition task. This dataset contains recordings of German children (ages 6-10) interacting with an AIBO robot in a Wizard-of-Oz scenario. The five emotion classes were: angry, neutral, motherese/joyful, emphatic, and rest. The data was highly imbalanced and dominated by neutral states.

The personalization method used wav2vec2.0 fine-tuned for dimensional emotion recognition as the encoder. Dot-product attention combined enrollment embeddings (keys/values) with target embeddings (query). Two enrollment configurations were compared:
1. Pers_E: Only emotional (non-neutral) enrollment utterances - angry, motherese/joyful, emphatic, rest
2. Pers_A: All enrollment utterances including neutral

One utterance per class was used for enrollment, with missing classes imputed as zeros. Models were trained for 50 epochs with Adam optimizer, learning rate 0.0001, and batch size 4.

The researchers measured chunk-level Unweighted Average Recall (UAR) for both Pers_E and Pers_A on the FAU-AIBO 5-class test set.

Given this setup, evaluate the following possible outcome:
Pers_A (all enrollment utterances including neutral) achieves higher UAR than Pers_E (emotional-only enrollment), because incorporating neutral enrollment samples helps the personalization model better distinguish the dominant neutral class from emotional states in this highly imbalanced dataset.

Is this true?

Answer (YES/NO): YES